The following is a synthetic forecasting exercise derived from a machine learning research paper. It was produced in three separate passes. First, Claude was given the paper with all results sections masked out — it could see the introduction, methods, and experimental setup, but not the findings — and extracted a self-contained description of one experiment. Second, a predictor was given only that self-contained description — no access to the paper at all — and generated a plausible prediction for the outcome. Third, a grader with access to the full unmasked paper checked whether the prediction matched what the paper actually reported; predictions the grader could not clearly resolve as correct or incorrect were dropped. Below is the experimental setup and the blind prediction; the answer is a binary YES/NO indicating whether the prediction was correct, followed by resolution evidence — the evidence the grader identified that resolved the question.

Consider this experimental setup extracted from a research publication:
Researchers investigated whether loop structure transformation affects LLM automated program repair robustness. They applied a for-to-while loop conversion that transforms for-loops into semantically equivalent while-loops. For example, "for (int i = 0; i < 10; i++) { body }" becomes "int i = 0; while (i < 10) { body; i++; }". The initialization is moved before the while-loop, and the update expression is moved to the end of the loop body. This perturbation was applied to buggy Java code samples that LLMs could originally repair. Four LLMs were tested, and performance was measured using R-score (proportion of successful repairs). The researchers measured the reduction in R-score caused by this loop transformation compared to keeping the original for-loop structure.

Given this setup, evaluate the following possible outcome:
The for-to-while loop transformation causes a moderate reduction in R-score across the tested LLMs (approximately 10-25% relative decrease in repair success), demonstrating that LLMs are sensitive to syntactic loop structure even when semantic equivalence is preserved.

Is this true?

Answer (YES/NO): NO